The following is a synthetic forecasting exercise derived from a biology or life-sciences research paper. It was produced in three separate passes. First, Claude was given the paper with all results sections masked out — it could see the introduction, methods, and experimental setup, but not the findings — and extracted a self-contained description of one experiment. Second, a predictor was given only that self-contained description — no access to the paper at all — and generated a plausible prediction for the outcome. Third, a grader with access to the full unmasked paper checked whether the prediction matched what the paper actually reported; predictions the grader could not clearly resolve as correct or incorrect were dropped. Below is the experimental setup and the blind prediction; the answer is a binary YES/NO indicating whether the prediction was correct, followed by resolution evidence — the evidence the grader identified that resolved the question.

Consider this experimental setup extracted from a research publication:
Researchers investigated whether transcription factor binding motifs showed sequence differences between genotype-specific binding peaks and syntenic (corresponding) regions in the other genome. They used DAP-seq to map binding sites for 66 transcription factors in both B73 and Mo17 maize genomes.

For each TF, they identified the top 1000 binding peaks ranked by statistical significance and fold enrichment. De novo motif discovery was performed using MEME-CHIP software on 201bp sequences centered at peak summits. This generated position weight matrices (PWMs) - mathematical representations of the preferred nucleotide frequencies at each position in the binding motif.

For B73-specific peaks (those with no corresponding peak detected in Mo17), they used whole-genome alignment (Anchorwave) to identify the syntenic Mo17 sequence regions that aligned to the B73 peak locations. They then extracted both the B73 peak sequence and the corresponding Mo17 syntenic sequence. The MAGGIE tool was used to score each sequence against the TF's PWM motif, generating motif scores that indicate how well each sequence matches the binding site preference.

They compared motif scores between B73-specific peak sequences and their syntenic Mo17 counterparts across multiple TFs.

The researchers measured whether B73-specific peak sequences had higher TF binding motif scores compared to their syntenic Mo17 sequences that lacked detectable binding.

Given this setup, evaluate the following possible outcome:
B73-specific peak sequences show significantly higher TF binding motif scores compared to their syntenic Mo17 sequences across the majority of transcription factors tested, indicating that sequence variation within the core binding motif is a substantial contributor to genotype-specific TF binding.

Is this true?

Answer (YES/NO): YES